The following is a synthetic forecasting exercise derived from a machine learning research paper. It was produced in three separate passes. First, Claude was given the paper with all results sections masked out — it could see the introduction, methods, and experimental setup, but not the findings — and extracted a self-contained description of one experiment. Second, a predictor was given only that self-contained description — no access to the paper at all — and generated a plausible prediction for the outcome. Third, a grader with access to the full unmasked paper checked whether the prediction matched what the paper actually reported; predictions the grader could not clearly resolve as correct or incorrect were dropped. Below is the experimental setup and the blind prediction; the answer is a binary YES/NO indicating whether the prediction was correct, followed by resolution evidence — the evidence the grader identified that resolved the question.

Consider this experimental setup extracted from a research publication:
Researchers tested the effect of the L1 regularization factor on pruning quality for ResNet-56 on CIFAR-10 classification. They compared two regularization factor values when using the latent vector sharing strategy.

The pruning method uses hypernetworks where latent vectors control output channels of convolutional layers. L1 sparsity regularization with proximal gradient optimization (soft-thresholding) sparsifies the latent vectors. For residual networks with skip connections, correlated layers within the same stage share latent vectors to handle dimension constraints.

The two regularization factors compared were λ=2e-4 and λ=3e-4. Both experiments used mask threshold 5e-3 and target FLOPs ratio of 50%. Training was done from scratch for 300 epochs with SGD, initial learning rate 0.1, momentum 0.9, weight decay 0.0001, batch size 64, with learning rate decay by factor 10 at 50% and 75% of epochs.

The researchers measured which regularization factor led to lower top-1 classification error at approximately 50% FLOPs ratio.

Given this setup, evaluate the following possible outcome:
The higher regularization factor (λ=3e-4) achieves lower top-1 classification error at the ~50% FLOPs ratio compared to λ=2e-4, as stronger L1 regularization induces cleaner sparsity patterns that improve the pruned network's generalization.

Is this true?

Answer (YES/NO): YES